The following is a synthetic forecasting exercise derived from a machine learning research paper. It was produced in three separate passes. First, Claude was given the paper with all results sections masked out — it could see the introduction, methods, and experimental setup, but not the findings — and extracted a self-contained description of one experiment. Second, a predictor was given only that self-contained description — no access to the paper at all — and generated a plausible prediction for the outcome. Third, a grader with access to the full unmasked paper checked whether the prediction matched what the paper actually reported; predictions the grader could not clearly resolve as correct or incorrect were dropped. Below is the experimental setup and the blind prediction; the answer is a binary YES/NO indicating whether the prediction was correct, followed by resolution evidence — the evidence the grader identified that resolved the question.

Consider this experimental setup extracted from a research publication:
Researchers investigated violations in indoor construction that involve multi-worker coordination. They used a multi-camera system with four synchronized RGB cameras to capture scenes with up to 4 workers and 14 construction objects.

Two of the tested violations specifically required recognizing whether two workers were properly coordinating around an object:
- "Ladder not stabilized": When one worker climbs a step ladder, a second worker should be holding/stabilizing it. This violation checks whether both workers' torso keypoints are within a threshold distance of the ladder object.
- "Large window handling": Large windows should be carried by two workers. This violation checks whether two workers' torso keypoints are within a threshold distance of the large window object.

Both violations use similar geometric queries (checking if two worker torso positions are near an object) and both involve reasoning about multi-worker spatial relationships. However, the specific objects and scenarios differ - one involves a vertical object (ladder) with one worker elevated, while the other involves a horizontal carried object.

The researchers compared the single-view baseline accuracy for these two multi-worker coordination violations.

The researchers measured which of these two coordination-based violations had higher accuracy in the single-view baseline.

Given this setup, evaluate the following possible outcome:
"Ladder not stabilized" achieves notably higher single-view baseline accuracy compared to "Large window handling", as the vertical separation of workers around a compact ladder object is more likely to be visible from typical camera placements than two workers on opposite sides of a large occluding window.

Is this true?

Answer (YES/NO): NO